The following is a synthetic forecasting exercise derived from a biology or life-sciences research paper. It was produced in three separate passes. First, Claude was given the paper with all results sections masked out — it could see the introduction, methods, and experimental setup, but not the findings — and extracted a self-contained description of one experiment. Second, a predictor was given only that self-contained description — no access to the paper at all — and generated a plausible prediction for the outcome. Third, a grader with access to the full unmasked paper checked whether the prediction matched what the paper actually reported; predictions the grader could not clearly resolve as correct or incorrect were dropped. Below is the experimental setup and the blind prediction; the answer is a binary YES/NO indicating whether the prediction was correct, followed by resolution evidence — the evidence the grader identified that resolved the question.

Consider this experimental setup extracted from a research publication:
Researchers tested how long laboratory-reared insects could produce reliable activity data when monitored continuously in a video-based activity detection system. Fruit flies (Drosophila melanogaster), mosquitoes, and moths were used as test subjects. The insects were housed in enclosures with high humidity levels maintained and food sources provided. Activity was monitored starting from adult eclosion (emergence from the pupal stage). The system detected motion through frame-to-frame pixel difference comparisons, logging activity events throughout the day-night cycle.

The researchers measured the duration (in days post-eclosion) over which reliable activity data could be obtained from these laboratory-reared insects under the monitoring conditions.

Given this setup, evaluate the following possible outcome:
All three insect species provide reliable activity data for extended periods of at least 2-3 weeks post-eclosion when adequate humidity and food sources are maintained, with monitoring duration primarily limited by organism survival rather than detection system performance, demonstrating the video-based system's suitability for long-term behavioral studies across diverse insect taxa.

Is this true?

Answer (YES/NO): NO